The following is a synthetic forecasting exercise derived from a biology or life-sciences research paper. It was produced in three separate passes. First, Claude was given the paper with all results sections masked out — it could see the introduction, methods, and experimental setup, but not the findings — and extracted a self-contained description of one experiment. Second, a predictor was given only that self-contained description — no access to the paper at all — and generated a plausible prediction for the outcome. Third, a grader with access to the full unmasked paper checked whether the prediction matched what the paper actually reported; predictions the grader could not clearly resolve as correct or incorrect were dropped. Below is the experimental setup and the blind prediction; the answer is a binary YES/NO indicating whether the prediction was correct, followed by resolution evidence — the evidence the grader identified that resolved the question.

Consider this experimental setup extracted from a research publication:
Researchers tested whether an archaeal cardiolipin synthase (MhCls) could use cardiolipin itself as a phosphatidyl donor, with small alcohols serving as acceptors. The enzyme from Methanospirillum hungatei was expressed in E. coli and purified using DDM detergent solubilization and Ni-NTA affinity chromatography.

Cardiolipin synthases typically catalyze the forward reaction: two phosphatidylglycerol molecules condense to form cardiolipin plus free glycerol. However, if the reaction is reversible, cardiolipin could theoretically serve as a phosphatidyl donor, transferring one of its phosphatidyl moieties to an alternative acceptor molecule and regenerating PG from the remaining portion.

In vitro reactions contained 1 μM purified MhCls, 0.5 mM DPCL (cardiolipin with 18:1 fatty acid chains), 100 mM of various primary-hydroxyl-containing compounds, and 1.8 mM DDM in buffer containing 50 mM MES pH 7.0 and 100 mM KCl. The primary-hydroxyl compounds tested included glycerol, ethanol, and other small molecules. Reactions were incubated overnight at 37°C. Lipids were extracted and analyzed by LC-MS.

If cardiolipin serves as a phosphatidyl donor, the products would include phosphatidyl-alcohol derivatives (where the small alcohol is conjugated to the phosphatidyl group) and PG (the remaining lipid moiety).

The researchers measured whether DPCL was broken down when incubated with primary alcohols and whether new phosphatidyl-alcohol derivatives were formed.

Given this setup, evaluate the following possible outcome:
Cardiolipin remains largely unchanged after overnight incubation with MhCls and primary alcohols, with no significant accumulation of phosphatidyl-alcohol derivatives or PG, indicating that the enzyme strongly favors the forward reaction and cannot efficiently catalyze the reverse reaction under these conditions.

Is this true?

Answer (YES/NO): NO